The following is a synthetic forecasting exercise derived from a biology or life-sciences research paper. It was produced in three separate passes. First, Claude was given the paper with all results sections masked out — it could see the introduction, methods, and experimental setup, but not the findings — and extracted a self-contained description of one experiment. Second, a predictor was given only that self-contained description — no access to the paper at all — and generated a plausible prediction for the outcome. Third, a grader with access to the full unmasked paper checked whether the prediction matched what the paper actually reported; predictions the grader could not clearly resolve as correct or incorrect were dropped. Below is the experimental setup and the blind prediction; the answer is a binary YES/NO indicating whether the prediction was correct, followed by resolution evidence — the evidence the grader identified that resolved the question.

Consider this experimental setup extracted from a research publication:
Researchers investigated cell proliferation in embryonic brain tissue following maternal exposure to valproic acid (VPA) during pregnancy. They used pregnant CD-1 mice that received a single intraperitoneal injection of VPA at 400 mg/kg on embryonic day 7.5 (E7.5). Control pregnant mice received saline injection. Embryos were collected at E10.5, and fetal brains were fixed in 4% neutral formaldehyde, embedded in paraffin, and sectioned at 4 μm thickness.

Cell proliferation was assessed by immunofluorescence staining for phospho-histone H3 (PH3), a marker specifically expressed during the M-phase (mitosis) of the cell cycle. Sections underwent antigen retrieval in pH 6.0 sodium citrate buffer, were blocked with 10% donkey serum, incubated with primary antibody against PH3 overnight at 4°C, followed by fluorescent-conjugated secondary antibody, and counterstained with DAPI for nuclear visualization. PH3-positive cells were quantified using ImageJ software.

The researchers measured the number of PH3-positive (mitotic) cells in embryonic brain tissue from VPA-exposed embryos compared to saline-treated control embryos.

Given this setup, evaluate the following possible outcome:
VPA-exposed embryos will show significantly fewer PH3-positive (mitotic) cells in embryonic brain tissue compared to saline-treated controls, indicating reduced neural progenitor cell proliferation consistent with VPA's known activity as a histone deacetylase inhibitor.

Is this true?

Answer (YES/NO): YES